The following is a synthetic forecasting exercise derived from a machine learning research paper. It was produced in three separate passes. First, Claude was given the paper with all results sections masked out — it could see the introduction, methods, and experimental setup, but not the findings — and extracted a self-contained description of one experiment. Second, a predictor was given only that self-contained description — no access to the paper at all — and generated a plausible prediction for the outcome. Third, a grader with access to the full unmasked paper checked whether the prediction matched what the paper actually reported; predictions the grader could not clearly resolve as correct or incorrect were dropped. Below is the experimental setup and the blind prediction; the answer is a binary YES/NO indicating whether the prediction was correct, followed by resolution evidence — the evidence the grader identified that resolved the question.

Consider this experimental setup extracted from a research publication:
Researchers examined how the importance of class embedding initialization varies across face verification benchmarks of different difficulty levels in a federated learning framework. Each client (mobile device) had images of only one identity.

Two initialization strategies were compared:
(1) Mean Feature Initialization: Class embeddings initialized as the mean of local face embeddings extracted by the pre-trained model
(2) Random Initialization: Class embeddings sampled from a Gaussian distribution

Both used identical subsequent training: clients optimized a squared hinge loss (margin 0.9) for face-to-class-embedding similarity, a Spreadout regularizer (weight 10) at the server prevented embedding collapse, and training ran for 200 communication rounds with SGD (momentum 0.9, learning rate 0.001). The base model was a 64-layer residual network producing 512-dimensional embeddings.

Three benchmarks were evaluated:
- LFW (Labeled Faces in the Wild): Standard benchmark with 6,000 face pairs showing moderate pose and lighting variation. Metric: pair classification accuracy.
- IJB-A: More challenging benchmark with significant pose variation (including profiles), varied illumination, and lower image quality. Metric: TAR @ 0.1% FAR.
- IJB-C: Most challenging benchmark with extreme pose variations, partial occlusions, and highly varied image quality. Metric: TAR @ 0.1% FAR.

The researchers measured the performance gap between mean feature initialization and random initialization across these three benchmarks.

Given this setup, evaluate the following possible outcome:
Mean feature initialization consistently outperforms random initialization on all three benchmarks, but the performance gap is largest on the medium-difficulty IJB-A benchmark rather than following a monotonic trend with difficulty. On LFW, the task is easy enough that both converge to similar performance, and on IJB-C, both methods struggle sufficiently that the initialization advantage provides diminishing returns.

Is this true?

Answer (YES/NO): NO